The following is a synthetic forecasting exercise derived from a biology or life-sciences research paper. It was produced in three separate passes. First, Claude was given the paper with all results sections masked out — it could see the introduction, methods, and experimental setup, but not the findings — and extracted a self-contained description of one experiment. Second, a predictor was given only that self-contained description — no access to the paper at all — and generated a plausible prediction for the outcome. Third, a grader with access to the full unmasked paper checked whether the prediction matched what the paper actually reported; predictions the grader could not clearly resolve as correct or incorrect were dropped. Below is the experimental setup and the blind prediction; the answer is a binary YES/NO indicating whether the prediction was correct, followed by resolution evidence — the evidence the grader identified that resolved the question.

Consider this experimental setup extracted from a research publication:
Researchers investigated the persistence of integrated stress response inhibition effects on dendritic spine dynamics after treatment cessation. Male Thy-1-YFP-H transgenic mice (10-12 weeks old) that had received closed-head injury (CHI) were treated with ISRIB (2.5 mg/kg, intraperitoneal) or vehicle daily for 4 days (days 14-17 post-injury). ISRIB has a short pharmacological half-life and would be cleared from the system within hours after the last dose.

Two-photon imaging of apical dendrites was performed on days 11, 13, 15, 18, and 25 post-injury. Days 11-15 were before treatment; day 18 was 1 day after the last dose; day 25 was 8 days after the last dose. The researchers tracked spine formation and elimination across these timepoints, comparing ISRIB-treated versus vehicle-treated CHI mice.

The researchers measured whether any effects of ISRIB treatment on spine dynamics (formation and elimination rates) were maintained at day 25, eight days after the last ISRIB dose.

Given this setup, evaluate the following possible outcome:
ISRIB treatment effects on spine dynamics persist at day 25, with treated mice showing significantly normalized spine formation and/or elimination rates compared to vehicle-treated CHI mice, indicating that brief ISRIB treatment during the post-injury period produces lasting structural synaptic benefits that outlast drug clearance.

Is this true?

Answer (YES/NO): YES